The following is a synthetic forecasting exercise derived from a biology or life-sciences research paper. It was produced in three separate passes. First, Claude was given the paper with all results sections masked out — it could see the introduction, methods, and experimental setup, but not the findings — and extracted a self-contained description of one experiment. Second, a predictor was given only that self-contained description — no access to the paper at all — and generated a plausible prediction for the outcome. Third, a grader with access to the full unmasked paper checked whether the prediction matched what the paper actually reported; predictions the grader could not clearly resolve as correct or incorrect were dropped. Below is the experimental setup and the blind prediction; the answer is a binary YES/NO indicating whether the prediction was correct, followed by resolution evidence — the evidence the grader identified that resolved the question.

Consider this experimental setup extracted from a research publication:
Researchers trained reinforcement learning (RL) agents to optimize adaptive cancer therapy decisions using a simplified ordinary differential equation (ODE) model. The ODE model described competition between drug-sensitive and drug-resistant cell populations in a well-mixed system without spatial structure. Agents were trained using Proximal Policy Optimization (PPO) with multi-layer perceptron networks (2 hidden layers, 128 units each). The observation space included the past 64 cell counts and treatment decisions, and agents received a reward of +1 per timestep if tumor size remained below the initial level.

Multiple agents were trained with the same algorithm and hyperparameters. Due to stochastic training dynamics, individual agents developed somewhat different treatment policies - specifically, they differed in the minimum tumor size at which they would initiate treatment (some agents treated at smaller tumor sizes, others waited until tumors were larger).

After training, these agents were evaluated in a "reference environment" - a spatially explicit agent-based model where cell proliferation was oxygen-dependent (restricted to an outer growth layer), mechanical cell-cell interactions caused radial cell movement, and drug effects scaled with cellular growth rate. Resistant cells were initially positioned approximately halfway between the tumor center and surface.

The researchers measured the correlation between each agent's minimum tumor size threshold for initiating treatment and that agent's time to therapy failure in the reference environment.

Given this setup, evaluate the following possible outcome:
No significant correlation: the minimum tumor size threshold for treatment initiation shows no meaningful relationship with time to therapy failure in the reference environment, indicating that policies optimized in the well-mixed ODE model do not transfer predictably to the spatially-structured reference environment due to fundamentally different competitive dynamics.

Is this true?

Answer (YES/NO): NO